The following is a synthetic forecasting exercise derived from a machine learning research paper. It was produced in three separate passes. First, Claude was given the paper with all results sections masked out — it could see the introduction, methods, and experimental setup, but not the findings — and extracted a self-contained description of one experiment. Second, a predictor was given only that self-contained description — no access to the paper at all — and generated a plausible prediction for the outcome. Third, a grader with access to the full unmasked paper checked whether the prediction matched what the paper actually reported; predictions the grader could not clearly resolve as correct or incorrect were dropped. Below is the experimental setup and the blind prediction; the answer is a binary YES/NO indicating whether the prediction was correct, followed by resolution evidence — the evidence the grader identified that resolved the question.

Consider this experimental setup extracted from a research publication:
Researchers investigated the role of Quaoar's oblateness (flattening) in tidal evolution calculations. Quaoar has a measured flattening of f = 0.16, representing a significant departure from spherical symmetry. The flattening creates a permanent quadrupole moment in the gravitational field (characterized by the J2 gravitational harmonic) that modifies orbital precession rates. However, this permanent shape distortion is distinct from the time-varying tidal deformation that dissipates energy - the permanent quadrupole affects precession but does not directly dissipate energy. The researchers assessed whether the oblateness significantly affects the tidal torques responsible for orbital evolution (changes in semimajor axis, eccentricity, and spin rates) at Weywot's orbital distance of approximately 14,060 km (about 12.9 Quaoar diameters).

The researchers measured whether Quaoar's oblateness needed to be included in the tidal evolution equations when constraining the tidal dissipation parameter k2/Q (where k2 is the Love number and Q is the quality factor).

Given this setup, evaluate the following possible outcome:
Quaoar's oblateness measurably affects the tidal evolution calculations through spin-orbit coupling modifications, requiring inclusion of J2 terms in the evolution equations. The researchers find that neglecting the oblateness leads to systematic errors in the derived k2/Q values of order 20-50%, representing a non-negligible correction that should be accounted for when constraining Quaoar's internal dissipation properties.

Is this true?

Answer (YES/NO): NO